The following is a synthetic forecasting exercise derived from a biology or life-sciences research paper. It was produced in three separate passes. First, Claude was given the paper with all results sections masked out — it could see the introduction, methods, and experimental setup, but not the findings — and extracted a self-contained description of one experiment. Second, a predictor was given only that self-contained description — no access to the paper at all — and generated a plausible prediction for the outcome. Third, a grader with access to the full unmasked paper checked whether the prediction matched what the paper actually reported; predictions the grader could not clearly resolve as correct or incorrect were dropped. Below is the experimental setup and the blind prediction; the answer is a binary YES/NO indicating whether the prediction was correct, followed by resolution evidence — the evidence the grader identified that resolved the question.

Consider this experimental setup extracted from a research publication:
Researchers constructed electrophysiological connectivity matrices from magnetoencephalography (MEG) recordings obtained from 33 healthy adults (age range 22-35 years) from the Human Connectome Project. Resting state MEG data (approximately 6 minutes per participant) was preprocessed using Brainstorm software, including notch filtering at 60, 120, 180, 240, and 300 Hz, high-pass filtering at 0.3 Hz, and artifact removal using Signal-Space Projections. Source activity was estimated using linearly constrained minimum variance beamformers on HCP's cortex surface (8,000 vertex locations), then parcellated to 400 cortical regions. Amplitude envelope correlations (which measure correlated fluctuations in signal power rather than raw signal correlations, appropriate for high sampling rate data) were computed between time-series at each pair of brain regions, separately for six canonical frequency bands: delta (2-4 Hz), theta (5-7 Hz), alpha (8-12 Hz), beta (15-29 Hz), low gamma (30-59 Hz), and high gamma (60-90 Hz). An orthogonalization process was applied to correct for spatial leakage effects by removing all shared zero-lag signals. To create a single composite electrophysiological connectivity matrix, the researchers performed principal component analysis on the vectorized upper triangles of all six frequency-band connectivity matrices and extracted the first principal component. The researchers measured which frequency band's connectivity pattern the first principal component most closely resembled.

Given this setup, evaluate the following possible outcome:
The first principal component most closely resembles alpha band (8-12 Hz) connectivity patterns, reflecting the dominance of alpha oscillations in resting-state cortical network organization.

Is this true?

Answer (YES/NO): YES